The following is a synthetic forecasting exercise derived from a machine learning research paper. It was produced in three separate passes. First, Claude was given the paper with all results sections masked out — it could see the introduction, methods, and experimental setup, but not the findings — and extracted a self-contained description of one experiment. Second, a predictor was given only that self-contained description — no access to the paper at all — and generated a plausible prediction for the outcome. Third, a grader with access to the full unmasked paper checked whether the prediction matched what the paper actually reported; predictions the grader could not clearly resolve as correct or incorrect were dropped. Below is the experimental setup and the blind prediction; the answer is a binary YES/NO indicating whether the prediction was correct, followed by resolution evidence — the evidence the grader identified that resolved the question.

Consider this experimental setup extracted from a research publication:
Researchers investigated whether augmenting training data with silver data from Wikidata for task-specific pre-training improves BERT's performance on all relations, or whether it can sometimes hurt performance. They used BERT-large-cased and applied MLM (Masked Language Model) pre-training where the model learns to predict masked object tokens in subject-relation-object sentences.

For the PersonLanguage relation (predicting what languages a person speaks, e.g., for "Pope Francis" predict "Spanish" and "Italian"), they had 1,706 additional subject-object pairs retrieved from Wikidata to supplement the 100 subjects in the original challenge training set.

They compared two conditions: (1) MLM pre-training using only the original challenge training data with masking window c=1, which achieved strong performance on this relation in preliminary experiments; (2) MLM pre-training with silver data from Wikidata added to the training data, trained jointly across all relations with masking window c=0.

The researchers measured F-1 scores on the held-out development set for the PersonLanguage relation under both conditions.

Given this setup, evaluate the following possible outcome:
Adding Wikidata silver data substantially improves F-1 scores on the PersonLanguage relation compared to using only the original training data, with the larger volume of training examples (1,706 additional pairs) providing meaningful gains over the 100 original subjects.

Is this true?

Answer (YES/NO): NO